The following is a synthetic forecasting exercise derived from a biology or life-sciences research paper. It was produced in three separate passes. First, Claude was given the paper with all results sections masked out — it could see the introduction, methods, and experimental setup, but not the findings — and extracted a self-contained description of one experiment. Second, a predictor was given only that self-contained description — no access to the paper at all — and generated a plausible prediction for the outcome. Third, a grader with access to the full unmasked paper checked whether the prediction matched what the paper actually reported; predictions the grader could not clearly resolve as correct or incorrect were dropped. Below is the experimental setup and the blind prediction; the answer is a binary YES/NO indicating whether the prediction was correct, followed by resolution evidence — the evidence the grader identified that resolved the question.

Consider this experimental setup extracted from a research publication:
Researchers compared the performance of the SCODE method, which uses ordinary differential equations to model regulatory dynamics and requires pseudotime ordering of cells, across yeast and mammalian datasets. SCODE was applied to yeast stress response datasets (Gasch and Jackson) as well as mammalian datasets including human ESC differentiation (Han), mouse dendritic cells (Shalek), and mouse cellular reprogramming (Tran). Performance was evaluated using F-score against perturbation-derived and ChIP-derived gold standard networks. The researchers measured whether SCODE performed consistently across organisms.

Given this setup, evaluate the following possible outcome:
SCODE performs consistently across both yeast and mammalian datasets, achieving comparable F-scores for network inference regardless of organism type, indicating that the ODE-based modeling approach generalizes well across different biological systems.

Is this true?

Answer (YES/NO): NO